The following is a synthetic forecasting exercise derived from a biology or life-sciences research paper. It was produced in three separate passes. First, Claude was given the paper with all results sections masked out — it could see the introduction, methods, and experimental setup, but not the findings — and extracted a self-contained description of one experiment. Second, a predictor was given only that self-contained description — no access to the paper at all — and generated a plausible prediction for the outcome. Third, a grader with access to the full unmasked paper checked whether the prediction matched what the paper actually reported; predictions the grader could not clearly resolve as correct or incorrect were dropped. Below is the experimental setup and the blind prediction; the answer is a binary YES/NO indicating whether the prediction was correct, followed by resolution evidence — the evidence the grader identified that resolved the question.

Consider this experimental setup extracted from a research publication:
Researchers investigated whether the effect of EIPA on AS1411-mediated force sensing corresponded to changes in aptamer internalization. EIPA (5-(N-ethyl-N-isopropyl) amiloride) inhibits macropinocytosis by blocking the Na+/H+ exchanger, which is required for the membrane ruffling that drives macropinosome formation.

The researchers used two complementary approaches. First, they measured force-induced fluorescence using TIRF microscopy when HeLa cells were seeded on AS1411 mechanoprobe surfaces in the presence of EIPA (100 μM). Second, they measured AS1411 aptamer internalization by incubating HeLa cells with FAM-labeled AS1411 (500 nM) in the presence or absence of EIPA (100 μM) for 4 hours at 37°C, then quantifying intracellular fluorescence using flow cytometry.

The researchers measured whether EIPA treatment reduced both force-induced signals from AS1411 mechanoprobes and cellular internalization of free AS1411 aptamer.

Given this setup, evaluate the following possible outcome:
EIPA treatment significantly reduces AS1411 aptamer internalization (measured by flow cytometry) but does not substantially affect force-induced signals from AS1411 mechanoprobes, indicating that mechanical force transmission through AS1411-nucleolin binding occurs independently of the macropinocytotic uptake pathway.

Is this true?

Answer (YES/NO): NO